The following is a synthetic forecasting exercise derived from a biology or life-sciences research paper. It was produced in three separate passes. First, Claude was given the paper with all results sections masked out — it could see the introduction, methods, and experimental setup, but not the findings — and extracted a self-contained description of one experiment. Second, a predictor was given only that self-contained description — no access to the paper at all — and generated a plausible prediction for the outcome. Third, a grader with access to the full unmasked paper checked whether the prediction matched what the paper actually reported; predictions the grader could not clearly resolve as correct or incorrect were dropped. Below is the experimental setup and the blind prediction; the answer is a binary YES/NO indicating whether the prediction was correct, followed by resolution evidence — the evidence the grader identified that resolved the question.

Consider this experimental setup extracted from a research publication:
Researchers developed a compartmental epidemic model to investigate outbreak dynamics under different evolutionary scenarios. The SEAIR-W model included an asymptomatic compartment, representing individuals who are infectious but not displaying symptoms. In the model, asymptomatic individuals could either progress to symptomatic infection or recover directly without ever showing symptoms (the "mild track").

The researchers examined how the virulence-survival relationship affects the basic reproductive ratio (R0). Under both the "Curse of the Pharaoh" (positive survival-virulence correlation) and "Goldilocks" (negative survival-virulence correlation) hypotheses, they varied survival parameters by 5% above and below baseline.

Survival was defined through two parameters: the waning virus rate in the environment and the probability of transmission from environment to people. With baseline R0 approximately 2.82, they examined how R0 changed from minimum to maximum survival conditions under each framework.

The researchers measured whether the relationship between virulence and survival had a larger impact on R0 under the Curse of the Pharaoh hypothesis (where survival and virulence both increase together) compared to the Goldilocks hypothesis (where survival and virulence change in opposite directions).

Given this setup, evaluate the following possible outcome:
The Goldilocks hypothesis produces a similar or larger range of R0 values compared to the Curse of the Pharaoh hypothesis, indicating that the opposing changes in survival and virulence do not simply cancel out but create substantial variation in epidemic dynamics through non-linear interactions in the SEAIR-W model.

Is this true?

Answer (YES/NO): NO